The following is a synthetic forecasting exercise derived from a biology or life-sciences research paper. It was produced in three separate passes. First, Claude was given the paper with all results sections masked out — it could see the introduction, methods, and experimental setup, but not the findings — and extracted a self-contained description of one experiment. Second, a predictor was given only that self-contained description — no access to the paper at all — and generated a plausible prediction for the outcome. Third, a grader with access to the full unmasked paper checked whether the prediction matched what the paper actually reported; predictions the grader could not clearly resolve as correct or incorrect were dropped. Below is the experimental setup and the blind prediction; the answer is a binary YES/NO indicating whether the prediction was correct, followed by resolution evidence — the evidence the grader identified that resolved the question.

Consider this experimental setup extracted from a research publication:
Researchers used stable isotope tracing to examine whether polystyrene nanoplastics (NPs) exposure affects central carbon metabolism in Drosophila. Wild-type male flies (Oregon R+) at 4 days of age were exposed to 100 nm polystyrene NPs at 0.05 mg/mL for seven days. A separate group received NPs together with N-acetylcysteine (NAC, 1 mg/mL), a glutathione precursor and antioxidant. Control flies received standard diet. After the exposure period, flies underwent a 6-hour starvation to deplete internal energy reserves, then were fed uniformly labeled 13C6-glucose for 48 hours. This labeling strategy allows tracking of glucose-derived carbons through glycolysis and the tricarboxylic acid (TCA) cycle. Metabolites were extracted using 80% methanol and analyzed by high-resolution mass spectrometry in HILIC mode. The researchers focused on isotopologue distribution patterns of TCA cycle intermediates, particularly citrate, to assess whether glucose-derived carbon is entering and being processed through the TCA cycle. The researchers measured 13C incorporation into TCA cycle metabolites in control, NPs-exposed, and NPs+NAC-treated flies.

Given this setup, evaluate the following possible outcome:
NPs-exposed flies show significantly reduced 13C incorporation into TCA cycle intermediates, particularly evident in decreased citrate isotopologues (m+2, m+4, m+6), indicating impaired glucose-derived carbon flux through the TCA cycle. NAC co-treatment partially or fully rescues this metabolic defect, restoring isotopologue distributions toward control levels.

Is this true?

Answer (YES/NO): YES